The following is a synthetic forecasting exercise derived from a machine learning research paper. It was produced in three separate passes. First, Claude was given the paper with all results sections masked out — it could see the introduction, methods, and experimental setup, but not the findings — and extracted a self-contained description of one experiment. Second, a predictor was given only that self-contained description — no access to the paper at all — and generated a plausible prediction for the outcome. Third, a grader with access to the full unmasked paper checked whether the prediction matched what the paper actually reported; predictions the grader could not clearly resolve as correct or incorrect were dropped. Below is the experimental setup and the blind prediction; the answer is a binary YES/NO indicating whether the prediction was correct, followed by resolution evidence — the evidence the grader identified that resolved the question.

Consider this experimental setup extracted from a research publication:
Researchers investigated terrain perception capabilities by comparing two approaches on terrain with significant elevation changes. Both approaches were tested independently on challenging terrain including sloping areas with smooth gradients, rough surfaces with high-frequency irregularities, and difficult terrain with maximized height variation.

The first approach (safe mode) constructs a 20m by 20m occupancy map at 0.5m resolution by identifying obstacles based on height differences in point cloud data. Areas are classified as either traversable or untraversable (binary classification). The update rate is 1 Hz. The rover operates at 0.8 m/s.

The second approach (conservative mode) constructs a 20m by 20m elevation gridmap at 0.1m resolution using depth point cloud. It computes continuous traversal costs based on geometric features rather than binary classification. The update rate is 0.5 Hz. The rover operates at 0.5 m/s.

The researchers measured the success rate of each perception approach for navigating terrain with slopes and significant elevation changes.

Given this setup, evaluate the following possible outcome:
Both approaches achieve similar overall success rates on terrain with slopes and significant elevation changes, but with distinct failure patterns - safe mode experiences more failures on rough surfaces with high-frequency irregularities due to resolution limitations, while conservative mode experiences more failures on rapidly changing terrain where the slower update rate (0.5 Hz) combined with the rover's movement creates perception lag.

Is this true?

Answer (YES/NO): NO